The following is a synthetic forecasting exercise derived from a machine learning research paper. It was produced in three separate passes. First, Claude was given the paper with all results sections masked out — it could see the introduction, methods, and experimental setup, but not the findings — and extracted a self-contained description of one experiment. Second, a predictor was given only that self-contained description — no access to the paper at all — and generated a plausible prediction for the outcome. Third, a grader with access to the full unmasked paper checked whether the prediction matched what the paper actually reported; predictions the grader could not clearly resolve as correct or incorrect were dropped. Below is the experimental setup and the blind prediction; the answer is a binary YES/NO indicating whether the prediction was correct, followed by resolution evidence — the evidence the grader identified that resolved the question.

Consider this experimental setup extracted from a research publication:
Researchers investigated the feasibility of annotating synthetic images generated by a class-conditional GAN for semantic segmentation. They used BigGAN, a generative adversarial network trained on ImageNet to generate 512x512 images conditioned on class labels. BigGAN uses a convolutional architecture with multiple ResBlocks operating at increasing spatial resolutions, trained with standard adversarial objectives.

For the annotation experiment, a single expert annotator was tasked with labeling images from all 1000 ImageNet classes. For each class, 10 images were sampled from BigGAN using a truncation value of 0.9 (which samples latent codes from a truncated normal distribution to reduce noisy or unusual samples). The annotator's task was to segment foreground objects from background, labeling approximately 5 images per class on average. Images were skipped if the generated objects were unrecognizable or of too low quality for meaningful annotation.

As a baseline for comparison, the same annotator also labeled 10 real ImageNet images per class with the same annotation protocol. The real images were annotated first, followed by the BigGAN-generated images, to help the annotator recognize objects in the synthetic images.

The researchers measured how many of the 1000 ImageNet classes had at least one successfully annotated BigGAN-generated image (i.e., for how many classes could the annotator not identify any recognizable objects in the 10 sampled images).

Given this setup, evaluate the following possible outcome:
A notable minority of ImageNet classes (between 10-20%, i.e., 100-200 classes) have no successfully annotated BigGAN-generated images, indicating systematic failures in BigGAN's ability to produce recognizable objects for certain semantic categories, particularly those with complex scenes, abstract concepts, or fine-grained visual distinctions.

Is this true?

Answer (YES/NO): NO